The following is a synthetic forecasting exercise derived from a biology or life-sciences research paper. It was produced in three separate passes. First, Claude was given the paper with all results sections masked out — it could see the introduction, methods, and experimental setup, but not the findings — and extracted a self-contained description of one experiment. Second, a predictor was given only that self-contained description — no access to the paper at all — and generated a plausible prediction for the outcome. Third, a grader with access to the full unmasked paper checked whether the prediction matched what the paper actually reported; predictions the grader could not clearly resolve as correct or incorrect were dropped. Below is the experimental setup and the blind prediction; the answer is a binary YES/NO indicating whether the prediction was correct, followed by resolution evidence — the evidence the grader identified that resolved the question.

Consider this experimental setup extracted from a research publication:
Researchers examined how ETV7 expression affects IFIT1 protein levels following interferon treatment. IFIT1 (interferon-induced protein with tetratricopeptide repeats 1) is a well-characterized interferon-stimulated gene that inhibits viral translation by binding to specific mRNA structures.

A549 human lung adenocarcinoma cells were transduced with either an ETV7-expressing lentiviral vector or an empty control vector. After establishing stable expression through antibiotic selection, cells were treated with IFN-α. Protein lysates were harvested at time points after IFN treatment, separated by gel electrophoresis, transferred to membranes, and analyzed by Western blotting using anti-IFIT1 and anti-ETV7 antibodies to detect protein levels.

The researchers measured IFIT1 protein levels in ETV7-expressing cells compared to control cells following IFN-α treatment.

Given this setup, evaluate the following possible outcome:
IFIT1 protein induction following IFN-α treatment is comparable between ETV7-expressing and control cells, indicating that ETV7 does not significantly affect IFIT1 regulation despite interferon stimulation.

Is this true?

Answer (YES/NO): NO